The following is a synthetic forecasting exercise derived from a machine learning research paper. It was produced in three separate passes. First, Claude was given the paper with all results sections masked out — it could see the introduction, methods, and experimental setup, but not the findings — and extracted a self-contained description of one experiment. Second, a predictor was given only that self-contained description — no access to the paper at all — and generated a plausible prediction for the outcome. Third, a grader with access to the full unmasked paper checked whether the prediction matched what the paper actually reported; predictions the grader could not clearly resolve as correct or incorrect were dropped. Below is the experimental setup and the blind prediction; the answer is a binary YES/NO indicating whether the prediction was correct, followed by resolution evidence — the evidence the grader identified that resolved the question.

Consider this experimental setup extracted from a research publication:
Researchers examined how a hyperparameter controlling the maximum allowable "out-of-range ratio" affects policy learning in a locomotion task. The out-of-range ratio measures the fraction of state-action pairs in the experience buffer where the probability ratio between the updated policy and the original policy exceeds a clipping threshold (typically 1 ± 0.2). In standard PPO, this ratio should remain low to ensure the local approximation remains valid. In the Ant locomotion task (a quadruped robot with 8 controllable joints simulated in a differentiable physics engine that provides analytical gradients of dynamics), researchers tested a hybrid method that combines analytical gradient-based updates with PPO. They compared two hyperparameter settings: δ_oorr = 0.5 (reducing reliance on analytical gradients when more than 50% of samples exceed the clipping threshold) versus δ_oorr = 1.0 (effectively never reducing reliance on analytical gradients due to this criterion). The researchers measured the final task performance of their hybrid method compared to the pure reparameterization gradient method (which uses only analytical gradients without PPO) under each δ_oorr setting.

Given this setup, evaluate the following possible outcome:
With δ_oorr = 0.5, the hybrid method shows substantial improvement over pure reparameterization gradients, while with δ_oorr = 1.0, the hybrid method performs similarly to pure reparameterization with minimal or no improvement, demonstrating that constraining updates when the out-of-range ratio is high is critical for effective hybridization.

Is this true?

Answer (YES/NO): NO